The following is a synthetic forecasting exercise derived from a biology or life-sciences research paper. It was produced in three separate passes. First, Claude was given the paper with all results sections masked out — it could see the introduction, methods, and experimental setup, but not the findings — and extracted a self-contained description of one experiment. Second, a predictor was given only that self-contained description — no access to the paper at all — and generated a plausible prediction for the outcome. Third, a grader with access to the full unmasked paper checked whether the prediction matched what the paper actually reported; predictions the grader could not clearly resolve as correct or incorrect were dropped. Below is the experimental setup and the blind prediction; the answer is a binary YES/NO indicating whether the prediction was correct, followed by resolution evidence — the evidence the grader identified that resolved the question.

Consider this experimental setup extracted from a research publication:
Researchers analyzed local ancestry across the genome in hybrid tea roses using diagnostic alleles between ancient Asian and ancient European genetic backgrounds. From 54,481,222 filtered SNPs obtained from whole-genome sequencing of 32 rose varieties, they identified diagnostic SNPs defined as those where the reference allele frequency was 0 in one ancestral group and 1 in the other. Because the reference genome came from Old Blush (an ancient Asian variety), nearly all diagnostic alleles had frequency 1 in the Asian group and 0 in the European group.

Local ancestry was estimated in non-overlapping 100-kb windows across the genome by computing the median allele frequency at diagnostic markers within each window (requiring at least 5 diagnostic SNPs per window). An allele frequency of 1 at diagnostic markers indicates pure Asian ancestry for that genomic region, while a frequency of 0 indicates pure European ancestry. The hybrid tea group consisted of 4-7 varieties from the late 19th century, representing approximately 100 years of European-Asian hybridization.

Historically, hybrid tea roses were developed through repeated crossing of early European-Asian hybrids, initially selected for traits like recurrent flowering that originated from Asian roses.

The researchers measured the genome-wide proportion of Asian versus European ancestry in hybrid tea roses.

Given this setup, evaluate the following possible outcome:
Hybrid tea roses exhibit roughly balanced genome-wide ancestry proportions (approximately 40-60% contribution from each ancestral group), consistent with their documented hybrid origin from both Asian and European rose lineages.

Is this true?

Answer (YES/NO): NO